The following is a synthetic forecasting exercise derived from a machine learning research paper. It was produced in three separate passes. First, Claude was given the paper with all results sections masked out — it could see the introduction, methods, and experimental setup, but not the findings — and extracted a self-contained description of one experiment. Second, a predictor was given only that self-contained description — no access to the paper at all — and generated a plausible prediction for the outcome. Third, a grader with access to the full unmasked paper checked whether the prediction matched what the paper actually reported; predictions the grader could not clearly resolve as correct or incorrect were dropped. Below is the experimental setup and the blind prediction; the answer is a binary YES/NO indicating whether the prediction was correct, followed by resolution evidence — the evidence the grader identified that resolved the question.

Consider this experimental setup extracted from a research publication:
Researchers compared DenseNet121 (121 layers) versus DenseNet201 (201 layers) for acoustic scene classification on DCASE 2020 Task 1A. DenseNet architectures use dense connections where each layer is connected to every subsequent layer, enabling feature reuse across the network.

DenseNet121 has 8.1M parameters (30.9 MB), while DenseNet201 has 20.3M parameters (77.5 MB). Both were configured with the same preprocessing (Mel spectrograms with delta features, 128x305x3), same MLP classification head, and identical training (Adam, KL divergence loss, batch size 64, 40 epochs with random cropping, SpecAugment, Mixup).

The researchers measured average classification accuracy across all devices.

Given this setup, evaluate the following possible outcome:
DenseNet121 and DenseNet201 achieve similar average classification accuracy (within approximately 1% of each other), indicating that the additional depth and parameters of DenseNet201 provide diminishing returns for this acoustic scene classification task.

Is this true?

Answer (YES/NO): NO